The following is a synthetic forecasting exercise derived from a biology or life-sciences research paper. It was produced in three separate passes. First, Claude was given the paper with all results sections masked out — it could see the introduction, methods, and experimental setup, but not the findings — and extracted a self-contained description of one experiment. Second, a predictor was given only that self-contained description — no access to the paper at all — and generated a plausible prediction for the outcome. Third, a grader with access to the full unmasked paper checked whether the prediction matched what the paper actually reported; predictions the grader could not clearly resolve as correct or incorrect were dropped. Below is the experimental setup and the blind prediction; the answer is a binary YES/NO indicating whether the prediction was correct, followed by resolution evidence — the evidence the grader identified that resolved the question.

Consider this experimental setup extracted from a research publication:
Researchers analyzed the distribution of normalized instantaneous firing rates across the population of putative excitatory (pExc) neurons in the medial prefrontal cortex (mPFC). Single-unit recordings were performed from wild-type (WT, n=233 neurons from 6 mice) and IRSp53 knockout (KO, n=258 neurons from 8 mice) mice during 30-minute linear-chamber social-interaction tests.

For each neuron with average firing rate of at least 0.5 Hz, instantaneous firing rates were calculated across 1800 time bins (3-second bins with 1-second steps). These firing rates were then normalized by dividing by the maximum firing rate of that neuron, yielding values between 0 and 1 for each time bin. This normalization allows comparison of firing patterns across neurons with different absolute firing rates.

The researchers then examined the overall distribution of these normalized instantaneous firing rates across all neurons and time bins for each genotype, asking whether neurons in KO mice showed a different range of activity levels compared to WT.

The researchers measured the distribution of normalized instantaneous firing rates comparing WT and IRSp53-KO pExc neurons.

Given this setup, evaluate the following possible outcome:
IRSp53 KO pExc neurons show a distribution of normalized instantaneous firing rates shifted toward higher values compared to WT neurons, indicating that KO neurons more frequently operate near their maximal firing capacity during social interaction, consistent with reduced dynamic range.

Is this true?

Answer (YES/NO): NO